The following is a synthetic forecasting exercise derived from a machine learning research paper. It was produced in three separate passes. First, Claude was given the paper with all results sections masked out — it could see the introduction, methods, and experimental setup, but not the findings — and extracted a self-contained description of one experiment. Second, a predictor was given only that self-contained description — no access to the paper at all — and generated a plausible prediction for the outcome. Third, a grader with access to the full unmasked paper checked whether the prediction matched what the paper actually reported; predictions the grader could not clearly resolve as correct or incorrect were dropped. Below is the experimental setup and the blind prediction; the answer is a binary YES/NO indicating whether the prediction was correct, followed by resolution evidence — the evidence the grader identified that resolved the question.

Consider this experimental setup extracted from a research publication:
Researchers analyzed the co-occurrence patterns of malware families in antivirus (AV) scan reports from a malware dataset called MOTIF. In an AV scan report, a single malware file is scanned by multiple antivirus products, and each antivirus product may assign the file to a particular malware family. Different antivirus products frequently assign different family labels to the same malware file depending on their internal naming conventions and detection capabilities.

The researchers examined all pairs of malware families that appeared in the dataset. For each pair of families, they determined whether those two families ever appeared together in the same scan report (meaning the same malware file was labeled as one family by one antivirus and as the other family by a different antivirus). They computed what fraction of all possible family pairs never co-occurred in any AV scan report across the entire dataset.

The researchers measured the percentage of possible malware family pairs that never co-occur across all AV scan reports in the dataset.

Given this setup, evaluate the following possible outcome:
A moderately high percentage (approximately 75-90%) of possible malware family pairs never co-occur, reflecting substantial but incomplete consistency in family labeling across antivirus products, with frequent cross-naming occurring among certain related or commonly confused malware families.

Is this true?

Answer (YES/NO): NO